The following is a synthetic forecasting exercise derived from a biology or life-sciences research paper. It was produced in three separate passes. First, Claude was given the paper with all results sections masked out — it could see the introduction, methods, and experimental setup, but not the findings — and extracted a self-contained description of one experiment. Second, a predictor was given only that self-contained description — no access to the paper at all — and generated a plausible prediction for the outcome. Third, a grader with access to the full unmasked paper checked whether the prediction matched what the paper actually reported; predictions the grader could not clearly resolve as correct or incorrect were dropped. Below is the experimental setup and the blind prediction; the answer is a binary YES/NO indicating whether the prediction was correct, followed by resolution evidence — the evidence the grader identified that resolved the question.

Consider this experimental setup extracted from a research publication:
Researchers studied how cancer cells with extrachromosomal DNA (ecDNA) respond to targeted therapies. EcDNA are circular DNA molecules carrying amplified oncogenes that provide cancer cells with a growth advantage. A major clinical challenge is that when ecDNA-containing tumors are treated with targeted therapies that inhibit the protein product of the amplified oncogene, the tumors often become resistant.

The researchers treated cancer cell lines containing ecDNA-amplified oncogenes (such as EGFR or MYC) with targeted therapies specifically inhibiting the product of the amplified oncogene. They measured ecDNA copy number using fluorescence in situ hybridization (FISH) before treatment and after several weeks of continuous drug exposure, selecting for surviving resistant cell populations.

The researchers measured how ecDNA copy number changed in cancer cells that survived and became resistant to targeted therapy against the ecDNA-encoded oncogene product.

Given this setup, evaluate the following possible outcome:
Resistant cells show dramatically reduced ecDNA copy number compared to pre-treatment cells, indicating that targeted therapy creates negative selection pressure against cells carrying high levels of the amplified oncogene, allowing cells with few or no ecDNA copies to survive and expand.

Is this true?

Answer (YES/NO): NO